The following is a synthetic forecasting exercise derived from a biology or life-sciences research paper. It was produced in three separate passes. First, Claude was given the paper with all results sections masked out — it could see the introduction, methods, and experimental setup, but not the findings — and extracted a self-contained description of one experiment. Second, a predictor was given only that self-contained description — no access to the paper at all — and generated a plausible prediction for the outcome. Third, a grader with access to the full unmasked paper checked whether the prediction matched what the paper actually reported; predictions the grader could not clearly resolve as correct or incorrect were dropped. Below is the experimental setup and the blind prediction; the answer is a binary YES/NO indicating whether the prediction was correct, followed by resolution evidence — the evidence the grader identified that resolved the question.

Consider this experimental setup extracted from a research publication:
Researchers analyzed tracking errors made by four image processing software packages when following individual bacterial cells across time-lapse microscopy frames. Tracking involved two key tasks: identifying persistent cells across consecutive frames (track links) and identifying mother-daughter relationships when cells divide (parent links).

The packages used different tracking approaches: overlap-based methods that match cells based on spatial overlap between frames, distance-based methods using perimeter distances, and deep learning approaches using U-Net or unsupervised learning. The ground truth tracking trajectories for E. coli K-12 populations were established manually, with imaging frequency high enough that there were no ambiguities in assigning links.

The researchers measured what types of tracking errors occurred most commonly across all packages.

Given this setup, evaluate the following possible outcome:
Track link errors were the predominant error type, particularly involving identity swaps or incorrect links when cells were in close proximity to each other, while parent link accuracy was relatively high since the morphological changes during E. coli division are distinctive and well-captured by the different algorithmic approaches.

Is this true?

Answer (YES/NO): NO